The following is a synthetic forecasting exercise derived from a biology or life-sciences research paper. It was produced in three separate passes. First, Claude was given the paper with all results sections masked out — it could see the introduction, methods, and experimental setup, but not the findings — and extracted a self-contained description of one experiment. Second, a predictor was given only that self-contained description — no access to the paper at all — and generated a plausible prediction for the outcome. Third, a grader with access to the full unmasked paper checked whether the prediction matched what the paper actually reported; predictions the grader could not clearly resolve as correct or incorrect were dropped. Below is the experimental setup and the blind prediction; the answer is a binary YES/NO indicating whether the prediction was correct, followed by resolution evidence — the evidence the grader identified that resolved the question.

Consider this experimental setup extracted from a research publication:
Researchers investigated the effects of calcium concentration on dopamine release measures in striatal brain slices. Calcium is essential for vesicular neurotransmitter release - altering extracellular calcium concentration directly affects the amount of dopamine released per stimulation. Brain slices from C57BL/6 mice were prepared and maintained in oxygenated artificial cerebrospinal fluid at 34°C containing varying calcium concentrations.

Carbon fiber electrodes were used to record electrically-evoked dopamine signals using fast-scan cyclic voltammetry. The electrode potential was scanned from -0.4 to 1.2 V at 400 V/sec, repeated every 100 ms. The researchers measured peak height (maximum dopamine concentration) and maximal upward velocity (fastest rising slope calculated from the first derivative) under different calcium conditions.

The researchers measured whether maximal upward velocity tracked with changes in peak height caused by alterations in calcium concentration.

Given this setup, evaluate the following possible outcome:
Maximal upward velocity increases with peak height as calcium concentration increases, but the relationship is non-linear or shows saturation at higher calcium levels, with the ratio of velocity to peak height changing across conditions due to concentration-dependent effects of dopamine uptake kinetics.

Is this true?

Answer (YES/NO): NO